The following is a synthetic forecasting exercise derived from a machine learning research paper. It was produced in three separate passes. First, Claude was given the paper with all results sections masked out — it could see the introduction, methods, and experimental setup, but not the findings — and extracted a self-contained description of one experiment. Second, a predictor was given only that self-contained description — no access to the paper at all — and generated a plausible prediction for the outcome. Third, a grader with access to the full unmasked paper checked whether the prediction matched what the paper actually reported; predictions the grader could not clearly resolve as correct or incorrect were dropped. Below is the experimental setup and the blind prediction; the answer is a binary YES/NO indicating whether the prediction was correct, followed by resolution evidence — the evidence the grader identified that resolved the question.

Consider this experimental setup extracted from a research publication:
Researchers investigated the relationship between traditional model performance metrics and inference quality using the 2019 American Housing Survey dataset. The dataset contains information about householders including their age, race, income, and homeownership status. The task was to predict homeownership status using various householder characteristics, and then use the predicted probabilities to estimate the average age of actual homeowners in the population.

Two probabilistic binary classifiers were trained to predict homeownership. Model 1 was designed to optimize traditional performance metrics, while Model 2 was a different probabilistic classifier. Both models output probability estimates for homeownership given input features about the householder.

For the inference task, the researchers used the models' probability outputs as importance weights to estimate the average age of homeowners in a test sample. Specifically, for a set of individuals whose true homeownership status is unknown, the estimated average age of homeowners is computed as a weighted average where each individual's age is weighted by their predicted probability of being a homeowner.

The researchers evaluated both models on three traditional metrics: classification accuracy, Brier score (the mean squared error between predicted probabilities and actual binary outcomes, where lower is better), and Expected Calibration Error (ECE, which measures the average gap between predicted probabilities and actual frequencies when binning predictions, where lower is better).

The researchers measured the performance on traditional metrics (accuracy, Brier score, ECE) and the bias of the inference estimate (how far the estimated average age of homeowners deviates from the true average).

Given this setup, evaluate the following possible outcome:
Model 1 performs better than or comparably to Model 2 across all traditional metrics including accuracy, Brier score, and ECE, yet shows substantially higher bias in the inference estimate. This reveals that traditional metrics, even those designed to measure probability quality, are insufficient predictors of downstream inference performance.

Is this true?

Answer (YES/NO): YES